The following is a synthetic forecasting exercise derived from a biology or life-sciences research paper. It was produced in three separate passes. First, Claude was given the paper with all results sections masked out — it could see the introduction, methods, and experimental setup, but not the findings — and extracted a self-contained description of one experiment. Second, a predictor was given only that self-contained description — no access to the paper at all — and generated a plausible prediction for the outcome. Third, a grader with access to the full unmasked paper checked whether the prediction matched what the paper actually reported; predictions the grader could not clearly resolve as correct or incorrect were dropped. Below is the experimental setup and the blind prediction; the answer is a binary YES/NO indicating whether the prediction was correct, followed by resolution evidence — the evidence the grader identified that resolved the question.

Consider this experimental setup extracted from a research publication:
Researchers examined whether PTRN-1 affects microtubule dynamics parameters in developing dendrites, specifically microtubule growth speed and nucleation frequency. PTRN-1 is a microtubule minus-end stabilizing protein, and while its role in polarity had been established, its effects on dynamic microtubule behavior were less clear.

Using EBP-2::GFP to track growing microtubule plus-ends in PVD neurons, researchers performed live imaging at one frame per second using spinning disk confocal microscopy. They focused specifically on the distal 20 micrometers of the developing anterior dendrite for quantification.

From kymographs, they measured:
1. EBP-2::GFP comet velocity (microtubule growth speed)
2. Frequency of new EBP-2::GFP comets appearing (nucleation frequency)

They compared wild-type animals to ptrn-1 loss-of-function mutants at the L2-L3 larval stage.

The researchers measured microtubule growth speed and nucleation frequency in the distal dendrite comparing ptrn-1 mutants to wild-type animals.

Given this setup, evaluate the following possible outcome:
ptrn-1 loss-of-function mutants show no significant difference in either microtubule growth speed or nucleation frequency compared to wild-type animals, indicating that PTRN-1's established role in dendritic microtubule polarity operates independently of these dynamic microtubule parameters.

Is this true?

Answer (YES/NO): YES